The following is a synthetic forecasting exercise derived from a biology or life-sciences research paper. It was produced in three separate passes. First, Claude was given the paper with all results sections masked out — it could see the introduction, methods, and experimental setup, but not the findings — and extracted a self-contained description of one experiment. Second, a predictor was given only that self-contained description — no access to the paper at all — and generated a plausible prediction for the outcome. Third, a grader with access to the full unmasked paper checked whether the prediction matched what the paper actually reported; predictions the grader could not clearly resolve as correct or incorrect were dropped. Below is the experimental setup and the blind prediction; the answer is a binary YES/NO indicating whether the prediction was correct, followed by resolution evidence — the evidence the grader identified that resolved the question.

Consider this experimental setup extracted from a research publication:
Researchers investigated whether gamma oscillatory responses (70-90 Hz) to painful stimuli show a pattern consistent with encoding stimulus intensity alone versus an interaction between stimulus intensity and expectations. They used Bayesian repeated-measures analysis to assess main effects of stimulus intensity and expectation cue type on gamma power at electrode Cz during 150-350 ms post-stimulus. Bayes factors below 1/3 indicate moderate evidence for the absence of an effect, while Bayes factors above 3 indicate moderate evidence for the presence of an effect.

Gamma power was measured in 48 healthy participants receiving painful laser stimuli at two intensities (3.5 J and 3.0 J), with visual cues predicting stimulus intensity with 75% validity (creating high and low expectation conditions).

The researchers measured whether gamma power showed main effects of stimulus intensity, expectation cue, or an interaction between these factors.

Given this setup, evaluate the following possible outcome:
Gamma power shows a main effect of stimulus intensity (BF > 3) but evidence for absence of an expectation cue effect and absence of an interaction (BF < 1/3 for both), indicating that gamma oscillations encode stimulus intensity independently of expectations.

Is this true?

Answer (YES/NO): YES